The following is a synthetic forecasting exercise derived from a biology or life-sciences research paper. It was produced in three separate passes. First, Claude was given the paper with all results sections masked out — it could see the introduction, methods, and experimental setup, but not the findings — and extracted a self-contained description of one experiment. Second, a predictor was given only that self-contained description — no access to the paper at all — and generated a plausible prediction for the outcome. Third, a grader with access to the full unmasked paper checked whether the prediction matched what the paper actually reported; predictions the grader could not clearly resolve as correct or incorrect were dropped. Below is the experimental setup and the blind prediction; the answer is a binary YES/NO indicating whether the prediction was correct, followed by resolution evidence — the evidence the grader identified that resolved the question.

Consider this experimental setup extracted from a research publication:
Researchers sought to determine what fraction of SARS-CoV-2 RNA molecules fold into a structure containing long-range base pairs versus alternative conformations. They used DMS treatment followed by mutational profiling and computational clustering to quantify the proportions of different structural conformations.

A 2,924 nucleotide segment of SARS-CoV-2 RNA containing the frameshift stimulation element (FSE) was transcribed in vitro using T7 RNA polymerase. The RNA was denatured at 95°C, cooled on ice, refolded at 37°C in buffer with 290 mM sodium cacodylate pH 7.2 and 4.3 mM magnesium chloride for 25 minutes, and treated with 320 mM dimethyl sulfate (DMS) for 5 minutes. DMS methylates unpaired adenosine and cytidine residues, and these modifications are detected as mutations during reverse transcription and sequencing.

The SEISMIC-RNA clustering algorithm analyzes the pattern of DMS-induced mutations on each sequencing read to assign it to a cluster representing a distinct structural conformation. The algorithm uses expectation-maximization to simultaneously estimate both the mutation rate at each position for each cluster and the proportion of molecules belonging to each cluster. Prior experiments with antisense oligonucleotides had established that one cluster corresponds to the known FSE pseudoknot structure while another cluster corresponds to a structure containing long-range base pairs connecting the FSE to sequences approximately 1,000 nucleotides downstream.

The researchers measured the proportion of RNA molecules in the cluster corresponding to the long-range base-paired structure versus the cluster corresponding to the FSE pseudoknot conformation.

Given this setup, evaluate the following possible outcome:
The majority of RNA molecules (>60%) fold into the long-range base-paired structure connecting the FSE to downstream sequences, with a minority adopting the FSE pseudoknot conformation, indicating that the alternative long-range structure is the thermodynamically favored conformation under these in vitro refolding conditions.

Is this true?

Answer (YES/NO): NO